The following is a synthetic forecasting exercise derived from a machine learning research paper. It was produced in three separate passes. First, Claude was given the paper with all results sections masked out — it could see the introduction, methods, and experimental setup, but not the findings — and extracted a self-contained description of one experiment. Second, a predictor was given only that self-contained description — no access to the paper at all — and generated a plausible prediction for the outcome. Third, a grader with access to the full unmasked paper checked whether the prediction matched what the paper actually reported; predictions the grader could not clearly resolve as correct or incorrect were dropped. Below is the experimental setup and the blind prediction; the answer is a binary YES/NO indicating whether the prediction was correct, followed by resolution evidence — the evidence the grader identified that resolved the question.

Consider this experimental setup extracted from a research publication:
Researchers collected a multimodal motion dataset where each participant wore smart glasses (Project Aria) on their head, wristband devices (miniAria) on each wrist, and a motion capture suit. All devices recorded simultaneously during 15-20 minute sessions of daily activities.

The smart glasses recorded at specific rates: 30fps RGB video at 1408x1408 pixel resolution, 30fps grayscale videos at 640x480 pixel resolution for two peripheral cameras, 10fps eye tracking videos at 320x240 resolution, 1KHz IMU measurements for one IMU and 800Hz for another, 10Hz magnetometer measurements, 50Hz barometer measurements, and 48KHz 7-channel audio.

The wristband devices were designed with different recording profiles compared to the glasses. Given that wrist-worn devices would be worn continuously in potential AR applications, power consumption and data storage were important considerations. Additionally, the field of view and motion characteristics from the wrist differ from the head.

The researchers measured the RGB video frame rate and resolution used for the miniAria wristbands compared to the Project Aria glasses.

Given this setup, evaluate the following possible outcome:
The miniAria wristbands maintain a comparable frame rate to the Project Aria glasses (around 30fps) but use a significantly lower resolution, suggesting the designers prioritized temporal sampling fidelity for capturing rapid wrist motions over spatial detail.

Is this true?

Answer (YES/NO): NO